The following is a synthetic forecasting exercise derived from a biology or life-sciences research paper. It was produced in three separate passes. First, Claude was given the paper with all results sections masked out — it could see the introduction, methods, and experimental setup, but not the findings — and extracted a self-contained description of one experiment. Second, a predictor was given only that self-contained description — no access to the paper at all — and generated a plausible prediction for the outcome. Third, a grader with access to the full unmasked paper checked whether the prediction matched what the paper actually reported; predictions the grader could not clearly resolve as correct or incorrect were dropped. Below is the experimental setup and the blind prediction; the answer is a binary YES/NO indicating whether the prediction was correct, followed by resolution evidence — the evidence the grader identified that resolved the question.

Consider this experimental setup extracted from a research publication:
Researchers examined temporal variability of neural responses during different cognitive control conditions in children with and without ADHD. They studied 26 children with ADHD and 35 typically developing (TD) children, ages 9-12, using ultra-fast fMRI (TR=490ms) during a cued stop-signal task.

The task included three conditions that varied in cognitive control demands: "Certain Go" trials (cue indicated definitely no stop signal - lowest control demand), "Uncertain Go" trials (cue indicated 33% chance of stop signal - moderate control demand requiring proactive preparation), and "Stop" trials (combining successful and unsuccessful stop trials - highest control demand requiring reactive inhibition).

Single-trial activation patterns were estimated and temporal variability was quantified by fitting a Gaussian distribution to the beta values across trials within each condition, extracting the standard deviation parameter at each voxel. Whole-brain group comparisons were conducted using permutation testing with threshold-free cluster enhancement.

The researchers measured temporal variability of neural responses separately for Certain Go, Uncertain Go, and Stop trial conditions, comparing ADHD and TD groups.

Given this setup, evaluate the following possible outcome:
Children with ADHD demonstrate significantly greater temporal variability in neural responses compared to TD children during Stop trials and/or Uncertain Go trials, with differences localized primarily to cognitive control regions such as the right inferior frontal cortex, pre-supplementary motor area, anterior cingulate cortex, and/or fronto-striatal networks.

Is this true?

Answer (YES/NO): YES